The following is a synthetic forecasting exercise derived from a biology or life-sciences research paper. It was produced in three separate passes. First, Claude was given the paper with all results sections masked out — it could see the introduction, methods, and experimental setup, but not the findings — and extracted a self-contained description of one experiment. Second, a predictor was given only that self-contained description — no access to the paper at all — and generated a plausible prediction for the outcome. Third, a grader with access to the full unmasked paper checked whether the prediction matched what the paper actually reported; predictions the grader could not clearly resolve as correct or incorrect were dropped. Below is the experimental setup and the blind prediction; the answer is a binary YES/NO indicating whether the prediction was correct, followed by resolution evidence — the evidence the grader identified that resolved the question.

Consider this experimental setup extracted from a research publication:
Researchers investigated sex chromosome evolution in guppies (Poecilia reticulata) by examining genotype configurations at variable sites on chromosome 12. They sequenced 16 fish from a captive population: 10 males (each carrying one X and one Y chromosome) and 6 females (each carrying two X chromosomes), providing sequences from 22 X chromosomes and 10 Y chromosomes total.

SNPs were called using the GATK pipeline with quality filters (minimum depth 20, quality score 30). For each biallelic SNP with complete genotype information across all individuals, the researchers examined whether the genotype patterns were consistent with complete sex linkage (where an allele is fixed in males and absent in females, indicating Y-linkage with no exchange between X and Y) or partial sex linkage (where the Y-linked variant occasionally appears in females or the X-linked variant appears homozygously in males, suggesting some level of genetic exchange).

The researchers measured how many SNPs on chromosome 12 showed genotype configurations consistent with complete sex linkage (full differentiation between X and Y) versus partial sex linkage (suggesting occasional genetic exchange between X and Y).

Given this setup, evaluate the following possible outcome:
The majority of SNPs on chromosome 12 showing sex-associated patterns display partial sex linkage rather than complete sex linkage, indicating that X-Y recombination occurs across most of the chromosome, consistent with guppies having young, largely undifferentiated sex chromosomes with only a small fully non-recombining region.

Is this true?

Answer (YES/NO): YES